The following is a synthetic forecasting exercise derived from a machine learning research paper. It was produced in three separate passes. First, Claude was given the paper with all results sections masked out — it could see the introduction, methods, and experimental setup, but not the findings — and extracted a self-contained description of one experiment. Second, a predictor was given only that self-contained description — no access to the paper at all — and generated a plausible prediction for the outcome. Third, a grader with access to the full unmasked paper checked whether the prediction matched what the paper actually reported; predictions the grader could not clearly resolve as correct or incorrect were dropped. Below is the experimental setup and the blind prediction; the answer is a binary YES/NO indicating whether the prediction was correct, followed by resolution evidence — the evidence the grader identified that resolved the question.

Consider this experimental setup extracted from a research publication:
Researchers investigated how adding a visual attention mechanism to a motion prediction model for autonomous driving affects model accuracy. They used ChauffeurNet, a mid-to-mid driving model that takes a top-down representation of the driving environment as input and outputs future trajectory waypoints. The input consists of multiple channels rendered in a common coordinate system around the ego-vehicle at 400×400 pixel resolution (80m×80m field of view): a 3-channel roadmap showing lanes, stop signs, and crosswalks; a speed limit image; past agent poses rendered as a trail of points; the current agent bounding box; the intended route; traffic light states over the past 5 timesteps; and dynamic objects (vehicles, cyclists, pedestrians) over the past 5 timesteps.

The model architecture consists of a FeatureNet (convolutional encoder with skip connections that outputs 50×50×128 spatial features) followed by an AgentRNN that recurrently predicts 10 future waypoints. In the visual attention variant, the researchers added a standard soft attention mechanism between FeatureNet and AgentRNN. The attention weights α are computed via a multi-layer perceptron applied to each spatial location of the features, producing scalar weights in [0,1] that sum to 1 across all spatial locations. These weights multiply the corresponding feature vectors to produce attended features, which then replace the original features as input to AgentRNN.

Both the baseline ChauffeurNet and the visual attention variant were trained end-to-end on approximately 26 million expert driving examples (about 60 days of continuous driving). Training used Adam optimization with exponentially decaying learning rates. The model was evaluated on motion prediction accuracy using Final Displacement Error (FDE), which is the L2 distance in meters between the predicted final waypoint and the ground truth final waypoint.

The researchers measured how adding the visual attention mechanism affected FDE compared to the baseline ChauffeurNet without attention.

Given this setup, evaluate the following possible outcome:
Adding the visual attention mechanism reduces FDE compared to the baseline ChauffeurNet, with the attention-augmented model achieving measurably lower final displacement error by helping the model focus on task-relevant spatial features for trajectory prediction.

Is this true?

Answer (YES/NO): NO